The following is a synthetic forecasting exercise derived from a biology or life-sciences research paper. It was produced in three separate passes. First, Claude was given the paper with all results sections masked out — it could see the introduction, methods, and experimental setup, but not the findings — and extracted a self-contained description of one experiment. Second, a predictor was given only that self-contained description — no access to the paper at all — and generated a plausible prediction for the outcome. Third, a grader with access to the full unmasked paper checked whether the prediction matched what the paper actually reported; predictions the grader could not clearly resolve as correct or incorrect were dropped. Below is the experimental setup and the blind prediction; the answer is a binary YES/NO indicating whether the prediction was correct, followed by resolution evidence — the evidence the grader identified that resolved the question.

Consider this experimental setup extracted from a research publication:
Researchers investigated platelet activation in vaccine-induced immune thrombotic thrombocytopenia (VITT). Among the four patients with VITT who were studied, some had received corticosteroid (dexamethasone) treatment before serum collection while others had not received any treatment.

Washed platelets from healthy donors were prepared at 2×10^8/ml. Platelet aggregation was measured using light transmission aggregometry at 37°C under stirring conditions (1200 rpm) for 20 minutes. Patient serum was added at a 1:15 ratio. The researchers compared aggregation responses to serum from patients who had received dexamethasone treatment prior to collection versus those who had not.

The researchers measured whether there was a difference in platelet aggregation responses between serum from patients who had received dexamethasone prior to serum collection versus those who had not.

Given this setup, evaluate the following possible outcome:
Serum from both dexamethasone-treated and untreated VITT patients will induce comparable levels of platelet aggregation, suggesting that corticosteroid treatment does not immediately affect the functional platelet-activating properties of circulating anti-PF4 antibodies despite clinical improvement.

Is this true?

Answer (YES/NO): NO